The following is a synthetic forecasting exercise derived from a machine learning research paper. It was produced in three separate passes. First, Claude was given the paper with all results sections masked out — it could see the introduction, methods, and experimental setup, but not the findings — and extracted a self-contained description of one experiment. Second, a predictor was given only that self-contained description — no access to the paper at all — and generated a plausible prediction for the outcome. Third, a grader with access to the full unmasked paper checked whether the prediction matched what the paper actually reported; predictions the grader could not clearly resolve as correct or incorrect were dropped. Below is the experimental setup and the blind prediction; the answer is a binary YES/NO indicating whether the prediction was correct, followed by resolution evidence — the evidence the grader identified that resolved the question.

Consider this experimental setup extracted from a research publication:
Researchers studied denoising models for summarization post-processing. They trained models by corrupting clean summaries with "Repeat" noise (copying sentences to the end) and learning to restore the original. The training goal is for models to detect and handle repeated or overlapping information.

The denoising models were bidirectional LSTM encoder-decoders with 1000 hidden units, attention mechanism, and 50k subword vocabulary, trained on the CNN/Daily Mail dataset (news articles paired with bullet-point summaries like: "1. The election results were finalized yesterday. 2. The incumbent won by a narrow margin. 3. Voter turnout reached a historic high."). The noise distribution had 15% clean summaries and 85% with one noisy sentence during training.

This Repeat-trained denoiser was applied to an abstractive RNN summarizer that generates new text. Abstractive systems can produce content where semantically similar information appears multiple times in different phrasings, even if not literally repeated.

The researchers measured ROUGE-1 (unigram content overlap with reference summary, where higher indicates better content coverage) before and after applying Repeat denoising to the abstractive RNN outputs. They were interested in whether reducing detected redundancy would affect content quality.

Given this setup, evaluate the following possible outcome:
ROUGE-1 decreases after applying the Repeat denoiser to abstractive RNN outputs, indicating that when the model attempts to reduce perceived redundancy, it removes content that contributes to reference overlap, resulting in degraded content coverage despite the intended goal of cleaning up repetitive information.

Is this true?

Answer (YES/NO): NO